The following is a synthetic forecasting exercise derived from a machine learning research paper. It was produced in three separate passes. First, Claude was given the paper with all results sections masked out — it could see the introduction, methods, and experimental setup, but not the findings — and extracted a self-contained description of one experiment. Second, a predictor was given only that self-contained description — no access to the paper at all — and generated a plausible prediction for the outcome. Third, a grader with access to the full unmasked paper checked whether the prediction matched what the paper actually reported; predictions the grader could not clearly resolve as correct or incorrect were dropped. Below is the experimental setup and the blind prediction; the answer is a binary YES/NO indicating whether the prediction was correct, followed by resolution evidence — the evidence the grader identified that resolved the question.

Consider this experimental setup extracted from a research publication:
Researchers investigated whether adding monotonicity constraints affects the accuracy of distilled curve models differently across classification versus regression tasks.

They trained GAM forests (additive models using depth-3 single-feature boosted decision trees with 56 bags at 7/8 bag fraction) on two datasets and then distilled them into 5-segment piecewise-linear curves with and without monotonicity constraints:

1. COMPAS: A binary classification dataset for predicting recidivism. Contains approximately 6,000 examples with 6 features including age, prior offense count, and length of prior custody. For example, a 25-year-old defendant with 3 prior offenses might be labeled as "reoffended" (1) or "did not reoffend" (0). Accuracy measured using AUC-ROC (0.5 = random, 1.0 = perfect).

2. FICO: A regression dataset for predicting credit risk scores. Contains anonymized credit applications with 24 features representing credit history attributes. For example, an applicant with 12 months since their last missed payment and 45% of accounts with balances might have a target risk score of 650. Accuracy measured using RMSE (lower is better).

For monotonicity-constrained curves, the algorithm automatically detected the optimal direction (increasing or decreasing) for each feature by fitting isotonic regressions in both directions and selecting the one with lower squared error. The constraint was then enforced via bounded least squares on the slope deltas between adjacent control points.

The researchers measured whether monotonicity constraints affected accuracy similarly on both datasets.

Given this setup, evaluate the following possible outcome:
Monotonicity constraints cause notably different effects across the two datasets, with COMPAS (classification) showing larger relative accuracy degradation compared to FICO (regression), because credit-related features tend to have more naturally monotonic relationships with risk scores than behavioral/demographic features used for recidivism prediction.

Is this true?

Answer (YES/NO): NO